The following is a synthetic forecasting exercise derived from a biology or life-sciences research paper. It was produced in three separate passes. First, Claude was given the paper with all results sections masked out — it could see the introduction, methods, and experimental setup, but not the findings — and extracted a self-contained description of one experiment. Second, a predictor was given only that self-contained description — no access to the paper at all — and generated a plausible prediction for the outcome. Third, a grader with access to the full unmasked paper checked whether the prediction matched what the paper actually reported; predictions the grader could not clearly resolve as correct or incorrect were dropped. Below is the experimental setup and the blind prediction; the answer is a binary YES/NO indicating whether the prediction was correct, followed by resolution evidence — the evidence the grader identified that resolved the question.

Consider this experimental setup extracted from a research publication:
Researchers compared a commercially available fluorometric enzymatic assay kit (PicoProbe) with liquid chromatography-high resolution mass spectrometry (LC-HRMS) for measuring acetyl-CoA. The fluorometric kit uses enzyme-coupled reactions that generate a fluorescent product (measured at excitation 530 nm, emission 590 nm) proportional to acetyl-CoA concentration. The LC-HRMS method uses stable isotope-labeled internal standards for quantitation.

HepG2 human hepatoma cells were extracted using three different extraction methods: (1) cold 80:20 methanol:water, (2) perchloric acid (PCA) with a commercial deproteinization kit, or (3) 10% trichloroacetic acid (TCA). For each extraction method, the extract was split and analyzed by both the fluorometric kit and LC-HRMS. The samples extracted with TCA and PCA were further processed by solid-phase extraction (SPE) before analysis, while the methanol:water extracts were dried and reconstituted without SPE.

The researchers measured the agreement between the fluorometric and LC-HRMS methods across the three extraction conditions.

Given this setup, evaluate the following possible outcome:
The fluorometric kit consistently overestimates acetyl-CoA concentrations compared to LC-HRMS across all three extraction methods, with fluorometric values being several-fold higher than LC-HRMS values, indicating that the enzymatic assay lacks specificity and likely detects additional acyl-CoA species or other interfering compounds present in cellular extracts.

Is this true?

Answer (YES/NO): NO